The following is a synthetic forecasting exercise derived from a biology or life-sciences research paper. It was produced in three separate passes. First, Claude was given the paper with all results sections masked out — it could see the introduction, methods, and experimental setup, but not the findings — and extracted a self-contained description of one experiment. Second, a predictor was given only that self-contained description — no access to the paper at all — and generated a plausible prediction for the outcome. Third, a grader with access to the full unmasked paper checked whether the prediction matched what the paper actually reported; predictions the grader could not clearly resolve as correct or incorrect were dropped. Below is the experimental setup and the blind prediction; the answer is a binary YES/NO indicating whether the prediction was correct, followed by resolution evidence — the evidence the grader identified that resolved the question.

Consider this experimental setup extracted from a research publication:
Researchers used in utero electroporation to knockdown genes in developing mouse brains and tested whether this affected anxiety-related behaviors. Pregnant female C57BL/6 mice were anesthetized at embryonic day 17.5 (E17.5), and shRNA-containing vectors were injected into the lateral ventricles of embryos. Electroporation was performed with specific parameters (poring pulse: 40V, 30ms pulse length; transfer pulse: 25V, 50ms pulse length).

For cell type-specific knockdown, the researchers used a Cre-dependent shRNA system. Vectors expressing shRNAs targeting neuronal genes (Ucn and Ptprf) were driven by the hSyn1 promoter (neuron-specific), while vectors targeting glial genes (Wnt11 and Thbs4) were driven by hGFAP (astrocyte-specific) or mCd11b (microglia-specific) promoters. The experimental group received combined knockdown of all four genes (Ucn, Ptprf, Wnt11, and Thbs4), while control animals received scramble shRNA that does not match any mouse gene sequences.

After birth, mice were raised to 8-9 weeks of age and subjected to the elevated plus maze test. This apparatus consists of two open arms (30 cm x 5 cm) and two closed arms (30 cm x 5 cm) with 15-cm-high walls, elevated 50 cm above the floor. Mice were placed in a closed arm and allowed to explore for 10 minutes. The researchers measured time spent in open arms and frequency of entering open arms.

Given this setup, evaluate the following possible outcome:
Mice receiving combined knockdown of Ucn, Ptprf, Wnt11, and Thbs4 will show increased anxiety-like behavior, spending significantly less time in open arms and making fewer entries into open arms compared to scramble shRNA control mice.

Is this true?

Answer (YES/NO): NO